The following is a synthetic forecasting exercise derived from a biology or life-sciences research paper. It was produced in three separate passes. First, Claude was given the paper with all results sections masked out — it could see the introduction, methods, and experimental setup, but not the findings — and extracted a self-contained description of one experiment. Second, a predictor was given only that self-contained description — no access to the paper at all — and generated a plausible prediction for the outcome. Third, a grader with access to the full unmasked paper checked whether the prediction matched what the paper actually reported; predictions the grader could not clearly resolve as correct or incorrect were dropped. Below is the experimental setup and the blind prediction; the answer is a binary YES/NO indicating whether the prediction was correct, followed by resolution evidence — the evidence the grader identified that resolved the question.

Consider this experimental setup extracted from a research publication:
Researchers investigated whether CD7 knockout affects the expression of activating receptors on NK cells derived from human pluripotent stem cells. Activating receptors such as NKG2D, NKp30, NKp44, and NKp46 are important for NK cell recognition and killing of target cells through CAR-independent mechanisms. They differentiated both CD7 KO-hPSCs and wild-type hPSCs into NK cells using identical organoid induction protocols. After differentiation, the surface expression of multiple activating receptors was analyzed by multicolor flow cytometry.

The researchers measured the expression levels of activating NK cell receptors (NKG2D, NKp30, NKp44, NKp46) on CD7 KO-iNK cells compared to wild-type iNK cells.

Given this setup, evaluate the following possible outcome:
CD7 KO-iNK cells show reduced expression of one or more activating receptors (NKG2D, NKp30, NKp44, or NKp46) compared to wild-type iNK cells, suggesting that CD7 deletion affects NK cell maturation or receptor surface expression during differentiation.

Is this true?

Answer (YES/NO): NO